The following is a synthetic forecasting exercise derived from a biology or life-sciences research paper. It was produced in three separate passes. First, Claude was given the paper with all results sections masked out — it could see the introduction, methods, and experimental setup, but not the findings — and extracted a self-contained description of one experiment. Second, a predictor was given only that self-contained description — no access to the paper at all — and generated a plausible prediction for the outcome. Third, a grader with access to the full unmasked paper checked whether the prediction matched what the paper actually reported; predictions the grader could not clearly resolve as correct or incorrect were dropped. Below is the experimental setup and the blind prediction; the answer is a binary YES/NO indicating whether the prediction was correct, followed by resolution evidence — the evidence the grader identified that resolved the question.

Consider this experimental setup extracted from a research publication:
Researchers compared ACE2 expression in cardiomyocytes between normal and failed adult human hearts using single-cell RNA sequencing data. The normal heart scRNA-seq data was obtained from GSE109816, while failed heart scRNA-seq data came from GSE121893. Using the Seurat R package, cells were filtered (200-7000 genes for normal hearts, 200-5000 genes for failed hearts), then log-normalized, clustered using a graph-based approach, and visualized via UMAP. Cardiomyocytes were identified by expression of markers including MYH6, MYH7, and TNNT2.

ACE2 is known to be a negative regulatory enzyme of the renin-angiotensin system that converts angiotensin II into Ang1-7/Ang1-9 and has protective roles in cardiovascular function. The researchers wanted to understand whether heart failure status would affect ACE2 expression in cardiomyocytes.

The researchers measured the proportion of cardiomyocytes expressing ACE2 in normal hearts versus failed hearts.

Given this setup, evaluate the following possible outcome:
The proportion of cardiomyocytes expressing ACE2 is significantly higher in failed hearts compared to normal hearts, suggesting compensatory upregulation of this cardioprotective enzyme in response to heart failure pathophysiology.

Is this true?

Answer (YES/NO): YES